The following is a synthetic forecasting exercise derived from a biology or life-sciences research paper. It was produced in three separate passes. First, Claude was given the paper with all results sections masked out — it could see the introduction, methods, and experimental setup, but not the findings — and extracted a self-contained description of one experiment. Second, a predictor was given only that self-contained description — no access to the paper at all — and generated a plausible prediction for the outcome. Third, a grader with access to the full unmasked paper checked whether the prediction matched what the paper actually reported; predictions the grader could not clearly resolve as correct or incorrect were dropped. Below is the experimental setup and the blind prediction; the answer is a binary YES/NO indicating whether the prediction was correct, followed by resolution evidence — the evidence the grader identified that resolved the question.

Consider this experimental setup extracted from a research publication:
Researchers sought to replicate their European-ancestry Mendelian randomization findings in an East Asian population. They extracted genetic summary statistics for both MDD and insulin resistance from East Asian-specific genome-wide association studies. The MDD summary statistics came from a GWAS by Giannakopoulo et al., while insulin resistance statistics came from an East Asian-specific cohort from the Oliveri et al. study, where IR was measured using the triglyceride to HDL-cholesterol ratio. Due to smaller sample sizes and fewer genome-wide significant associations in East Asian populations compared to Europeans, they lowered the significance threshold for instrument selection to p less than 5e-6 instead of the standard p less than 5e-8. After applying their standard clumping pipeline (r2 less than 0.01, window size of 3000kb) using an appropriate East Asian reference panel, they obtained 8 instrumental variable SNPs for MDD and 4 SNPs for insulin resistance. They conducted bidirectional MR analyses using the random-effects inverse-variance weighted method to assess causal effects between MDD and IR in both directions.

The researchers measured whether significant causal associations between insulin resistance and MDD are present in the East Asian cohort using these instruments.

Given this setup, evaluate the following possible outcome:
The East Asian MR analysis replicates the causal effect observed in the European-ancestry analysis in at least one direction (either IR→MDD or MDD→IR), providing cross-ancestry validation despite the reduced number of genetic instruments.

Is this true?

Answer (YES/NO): NO